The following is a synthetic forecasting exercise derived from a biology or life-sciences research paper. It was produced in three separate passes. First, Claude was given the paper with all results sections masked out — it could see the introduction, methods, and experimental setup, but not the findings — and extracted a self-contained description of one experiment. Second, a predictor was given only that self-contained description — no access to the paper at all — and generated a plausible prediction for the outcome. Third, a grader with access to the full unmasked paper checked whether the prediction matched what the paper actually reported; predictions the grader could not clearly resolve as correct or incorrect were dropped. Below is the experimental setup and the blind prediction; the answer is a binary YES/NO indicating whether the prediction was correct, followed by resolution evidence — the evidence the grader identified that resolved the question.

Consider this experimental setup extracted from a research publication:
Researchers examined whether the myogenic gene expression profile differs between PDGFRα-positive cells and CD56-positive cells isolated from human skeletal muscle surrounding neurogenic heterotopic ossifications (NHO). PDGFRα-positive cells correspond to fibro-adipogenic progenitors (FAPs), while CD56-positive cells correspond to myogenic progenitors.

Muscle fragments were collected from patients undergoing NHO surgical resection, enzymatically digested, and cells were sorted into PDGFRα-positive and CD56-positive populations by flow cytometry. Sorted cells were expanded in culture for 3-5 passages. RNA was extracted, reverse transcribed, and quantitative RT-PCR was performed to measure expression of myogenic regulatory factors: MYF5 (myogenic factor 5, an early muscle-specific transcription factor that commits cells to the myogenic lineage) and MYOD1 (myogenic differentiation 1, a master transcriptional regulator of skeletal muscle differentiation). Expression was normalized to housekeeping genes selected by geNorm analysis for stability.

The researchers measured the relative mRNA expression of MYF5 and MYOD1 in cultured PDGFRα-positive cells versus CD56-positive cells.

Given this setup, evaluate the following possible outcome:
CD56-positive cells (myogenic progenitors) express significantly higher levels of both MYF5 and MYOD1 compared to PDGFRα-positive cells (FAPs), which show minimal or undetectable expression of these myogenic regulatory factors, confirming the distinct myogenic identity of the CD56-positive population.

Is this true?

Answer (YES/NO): YES